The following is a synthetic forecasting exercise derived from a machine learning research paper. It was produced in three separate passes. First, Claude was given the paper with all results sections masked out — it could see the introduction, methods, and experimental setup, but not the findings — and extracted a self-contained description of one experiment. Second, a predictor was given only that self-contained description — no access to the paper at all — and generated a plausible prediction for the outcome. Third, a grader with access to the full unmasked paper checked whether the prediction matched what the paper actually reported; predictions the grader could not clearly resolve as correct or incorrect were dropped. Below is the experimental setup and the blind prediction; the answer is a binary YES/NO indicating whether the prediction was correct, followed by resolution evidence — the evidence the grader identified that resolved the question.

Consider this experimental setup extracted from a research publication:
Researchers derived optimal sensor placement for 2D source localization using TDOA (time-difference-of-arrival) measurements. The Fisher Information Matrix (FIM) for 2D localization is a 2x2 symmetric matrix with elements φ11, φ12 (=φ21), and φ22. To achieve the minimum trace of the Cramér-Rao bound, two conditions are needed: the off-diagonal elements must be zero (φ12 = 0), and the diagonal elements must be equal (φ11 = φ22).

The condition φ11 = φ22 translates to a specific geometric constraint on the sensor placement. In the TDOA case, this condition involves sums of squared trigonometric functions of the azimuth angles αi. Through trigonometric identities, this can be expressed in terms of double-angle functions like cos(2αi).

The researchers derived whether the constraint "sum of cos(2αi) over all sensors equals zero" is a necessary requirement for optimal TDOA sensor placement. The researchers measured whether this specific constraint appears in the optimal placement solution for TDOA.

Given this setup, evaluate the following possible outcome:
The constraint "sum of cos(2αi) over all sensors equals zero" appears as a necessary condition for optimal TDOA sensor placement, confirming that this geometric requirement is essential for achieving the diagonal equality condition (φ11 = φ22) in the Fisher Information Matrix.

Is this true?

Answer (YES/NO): YES